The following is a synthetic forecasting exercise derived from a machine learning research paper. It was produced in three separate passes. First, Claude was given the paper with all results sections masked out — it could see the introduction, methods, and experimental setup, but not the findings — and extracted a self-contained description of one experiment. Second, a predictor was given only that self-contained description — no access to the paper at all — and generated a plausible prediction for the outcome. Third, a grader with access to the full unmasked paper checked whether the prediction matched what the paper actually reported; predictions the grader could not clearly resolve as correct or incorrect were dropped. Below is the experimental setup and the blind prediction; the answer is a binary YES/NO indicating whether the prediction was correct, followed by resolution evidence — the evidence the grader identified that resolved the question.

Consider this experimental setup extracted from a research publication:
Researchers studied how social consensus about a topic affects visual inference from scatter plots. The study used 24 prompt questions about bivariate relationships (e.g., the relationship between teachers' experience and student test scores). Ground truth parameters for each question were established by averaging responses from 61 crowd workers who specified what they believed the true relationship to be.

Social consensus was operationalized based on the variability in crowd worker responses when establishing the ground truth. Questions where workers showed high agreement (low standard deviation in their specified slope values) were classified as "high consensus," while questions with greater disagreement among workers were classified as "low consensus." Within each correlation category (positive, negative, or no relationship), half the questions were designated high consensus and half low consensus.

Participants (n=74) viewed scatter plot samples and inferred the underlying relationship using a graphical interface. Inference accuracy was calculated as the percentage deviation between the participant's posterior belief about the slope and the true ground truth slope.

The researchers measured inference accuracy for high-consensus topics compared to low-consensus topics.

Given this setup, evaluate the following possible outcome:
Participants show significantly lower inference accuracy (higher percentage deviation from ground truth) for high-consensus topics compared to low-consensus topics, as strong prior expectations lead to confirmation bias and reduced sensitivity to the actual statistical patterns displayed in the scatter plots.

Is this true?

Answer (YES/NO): NO